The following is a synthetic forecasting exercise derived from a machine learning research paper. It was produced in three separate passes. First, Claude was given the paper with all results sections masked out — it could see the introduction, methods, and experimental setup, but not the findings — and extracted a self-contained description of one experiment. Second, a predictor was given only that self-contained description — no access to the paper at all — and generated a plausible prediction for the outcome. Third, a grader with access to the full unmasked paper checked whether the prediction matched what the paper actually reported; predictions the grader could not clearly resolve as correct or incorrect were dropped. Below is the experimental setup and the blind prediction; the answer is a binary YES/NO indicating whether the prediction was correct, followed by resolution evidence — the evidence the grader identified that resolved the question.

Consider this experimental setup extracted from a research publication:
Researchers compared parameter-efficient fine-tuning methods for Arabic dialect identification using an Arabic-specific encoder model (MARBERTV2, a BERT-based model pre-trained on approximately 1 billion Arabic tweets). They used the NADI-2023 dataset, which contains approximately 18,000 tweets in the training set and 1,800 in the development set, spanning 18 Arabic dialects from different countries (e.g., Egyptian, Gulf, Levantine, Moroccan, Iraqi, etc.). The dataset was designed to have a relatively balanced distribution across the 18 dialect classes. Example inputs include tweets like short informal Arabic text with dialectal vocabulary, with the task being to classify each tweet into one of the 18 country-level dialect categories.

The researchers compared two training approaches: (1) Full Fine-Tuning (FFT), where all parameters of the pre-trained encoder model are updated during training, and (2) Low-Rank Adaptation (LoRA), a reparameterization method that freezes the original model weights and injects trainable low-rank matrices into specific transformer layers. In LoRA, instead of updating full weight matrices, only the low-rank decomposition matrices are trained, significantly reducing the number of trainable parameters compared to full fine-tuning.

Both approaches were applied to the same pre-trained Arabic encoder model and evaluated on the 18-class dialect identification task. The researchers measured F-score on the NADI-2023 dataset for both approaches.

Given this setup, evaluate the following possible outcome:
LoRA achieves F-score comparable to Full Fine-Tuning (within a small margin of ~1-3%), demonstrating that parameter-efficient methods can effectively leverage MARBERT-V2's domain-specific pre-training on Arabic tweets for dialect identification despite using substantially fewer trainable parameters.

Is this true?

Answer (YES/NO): YES